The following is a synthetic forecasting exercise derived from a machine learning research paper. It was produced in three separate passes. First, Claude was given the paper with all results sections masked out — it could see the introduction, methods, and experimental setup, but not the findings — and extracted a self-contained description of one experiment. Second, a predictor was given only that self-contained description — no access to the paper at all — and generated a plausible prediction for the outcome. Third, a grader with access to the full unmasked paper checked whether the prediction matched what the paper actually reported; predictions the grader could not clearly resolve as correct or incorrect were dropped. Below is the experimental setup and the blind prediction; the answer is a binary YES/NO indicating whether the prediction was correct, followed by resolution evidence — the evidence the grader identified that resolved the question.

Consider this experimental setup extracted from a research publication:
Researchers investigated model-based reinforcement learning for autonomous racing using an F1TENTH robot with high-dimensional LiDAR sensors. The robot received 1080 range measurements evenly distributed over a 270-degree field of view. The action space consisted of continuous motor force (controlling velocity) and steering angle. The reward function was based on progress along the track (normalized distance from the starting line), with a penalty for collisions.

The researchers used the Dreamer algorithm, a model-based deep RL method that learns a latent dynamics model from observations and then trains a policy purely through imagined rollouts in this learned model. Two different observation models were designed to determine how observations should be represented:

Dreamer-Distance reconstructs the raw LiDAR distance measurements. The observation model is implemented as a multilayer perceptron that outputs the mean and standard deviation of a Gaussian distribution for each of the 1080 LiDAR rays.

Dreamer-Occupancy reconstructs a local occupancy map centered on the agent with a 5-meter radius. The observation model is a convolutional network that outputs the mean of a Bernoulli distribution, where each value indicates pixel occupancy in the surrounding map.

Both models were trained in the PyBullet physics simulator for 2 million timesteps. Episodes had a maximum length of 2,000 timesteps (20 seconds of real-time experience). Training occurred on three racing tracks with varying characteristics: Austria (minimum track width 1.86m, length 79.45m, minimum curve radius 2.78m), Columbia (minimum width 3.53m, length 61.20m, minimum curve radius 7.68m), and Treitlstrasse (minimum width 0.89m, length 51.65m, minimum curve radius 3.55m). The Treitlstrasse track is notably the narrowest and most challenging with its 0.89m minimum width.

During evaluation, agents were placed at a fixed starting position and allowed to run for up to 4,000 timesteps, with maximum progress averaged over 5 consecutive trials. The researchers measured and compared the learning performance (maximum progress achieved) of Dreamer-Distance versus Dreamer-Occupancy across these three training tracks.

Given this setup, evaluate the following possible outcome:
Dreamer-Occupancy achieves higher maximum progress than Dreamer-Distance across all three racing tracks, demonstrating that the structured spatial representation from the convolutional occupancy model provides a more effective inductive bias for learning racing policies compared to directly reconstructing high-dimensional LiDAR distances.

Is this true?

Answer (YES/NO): NO